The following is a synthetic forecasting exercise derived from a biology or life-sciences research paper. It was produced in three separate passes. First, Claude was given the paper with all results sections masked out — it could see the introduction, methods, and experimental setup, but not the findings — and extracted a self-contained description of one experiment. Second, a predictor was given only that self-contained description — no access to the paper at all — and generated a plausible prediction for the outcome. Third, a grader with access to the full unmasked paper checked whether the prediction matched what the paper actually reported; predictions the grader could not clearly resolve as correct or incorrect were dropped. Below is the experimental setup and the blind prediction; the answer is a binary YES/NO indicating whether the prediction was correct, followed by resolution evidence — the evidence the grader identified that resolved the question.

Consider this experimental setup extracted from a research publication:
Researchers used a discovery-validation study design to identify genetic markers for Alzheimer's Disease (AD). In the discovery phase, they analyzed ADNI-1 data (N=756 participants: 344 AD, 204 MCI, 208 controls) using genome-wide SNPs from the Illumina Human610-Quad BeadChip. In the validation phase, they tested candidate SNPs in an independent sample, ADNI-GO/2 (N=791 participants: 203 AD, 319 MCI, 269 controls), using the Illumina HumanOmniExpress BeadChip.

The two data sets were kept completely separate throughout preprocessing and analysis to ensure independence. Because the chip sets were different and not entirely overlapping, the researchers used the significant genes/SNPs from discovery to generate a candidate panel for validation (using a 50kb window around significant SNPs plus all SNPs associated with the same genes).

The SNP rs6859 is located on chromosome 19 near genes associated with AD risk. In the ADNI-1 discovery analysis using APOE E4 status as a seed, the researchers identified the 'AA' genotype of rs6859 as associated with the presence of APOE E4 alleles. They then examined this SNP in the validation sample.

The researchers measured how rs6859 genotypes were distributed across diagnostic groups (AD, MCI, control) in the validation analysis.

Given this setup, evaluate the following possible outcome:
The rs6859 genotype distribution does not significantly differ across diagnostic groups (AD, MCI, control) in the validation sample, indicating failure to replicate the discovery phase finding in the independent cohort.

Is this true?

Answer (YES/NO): NO